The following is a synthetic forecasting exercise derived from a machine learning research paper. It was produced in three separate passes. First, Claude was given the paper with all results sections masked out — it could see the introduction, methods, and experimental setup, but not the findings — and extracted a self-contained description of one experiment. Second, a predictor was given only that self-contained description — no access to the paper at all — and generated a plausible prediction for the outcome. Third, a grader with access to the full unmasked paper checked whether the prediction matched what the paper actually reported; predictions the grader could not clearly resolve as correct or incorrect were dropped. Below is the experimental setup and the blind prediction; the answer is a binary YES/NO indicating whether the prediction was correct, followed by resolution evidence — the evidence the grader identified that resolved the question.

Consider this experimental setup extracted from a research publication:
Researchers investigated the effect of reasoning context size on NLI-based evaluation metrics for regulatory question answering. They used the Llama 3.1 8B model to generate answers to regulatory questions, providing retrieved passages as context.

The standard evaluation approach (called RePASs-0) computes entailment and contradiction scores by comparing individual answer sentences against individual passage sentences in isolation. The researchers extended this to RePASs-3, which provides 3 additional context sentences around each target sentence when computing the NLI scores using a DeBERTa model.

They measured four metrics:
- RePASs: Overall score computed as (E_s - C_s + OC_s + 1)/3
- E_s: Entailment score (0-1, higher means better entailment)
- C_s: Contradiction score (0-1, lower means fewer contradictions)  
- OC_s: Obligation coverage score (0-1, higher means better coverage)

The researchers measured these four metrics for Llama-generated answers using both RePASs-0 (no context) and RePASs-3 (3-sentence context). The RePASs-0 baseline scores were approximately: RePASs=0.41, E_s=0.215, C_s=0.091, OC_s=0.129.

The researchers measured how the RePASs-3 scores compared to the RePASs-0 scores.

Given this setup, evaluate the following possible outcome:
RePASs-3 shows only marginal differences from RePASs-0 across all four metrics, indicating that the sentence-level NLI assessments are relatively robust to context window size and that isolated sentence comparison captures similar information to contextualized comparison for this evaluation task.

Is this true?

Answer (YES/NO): NO